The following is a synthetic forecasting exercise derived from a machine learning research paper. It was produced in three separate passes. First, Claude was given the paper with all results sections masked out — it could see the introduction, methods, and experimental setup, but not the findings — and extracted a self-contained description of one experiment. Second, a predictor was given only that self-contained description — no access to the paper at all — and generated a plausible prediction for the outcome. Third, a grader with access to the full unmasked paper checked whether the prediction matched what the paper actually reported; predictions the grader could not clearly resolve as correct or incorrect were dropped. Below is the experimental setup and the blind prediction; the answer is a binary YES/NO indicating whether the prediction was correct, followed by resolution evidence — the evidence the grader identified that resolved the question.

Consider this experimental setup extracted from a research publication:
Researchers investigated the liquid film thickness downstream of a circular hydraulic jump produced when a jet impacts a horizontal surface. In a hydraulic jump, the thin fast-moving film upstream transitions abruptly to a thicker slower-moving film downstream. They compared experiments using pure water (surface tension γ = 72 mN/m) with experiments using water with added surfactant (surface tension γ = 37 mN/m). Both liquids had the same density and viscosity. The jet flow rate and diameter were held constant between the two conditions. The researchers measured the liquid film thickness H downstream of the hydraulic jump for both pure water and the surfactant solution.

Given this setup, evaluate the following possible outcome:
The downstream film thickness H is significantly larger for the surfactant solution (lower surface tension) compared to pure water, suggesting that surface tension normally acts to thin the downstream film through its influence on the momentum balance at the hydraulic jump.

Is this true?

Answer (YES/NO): NO